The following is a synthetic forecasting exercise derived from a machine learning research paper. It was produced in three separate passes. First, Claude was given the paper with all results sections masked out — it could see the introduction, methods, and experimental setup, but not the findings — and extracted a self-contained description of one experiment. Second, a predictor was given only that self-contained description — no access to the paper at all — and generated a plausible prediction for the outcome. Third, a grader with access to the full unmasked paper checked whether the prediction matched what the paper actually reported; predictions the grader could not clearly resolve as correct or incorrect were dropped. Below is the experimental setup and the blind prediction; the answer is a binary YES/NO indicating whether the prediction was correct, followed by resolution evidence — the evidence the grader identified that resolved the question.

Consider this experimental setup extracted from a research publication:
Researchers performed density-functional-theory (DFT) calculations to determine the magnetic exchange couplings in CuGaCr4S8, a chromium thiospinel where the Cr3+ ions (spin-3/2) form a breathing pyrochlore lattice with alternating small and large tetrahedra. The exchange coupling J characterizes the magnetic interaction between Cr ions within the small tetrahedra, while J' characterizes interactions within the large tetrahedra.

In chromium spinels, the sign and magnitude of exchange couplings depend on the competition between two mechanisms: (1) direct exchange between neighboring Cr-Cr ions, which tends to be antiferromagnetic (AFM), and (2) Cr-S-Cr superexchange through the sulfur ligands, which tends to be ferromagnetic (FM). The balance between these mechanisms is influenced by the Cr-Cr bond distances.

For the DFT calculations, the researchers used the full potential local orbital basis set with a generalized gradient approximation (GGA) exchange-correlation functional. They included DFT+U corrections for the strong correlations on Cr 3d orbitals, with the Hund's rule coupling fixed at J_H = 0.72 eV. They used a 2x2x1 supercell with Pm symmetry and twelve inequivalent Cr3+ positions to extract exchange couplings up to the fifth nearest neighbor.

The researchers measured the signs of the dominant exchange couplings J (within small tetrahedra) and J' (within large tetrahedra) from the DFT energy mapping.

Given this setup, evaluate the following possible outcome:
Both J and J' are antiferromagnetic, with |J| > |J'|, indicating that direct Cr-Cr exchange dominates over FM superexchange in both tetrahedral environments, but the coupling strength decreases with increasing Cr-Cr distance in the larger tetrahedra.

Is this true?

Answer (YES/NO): NO